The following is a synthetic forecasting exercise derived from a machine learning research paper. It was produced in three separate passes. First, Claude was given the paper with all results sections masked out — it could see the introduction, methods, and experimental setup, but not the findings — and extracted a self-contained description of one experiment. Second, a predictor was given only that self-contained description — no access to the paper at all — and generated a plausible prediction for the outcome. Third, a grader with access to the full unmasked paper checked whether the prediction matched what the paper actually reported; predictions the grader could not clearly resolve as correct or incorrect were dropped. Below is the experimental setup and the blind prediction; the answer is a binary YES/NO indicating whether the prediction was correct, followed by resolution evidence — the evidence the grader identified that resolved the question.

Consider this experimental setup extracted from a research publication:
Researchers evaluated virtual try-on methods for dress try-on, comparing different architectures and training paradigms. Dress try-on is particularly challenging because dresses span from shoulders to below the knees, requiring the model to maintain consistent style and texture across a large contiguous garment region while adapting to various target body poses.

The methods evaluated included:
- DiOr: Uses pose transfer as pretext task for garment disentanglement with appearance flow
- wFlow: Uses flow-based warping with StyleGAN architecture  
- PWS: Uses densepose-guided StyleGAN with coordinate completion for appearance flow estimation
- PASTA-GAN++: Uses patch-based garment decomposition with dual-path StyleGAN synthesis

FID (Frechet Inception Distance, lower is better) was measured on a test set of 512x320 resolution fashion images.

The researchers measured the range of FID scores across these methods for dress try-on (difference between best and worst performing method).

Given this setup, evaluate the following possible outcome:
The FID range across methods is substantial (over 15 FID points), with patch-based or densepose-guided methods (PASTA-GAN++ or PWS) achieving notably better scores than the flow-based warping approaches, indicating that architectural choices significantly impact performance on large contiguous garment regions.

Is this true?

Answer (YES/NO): YES